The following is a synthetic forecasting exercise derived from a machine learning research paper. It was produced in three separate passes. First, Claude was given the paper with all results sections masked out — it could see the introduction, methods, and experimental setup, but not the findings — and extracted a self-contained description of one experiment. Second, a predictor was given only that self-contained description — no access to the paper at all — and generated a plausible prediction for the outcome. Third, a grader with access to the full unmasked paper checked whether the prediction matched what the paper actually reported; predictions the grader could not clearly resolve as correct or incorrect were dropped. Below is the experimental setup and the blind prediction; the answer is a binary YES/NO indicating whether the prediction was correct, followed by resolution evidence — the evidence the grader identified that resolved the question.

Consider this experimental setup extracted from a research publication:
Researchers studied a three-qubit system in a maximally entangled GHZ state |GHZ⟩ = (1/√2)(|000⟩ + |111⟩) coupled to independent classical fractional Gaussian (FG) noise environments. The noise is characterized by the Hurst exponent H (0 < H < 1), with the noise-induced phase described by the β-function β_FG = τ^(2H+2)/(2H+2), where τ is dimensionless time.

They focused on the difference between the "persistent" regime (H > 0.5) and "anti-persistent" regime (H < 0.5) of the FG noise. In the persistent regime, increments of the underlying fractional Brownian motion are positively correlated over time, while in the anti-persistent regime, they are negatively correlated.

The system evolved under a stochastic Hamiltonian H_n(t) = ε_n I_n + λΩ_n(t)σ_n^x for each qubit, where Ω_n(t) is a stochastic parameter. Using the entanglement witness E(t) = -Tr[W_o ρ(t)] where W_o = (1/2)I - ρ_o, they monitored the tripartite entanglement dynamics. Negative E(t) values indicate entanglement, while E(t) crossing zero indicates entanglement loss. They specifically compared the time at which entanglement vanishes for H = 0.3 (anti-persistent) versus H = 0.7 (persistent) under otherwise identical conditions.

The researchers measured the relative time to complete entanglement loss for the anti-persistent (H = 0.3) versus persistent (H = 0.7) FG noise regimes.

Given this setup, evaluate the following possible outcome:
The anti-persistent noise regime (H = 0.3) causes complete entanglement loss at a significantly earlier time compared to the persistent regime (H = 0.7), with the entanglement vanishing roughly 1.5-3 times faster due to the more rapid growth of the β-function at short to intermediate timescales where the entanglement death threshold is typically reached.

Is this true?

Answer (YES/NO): NO